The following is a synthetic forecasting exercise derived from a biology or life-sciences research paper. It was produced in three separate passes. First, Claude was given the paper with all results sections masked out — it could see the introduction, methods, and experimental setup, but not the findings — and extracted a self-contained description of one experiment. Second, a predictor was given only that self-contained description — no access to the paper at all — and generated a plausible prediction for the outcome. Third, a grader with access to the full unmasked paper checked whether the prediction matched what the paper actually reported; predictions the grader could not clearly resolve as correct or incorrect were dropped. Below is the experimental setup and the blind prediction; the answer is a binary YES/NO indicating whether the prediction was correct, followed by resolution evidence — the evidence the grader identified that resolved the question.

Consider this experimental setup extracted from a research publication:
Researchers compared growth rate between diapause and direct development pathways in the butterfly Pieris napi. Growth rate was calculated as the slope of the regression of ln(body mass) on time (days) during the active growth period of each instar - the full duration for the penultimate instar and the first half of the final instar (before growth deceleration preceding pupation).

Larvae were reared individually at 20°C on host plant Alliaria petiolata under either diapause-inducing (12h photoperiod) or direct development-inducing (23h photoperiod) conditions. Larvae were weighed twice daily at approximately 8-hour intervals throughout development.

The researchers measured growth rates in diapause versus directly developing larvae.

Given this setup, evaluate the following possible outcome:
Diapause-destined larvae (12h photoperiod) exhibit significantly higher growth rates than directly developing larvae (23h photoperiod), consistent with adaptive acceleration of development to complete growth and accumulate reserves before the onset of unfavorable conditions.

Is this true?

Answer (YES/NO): NO